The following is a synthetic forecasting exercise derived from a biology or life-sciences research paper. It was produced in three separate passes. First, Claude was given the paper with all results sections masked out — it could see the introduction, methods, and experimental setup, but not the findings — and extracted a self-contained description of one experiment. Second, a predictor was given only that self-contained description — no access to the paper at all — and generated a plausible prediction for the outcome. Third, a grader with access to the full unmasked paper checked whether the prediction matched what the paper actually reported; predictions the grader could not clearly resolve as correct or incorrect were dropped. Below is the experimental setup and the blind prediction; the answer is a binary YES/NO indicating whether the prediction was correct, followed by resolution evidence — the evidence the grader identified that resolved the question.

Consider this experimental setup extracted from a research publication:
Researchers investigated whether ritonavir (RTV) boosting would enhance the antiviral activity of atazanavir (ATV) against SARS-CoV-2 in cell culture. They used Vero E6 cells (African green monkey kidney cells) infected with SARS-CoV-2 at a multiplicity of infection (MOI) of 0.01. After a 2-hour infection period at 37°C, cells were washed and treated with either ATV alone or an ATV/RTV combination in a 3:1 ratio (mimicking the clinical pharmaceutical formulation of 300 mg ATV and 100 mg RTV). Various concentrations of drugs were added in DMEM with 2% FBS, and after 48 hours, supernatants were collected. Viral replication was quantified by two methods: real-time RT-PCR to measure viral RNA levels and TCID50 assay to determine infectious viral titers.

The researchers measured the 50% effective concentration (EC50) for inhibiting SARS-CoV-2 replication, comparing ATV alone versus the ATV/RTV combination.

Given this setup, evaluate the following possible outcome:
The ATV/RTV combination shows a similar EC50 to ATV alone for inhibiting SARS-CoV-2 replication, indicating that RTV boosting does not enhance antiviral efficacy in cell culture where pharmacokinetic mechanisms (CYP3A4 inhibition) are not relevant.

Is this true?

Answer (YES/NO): NO